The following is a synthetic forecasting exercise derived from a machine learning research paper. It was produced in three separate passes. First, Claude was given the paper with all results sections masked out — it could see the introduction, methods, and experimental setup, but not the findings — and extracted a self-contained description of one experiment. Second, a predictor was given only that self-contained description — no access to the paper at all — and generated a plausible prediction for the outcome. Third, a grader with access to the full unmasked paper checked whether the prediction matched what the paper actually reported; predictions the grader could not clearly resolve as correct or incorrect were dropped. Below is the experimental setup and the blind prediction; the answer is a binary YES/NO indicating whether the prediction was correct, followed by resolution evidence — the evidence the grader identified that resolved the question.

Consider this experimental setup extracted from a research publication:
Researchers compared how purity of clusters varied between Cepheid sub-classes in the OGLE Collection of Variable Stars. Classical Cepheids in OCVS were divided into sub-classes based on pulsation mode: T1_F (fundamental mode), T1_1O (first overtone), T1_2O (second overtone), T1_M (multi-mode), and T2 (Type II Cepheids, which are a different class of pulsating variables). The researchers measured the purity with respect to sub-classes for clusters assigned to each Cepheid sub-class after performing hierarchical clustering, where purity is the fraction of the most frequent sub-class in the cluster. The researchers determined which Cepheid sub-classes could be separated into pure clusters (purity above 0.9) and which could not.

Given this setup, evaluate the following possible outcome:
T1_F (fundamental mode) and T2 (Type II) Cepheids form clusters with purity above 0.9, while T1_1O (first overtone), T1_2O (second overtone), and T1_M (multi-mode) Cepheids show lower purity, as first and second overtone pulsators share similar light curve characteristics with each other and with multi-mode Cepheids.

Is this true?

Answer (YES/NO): NO